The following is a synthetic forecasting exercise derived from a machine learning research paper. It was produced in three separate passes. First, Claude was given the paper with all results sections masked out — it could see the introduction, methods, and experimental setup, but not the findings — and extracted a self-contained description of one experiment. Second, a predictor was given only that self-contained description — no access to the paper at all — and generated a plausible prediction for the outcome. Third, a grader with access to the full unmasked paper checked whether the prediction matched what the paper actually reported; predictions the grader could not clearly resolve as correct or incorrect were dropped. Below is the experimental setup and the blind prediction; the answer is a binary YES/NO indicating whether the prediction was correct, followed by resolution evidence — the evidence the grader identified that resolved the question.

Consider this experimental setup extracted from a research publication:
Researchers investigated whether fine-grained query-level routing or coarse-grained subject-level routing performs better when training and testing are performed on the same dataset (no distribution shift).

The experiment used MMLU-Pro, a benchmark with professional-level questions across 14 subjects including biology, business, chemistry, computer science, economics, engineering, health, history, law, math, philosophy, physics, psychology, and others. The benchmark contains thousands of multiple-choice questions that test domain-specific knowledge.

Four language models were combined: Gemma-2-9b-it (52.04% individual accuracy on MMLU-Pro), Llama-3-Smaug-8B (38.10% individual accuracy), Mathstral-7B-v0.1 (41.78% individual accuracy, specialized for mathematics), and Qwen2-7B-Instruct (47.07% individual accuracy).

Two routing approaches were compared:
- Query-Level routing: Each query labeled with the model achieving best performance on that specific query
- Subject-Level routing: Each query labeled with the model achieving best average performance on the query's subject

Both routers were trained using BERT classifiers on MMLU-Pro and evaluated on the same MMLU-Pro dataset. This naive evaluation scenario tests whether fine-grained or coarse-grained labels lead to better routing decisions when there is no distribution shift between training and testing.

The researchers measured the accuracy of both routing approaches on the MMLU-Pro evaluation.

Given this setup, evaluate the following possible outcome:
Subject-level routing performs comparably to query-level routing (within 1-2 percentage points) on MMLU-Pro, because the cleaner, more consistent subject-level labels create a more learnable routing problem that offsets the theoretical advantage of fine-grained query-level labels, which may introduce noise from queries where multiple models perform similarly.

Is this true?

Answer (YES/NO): NO